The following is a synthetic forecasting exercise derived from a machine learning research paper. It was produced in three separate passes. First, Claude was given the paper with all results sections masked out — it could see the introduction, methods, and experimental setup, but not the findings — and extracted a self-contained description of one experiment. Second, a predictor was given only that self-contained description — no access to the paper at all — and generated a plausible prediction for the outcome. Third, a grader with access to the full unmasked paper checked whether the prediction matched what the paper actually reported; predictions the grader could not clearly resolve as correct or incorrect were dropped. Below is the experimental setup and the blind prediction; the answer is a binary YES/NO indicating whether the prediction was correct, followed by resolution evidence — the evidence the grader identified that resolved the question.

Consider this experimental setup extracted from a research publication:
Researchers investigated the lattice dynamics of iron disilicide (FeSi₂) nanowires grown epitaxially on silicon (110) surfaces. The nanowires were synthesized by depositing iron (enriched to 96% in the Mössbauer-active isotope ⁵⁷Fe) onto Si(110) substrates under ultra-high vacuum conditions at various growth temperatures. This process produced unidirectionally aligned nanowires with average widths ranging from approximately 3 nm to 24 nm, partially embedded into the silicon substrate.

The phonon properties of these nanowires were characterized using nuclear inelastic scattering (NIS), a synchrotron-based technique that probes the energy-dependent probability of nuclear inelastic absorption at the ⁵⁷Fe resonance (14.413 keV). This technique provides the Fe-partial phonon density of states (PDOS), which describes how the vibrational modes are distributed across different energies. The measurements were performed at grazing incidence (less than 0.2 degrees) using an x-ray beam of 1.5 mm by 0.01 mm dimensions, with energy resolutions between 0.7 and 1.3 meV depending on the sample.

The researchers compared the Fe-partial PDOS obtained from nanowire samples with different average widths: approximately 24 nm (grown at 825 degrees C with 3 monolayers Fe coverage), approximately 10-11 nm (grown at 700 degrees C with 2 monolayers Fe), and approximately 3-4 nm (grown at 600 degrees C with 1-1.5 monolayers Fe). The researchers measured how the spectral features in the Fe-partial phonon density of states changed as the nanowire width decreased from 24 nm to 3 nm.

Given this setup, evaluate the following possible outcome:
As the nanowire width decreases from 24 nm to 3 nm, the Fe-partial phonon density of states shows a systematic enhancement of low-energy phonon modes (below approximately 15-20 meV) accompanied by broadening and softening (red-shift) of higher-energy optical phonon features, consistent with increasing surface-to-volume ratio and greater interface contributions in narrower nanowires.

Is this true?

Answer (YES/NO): NO